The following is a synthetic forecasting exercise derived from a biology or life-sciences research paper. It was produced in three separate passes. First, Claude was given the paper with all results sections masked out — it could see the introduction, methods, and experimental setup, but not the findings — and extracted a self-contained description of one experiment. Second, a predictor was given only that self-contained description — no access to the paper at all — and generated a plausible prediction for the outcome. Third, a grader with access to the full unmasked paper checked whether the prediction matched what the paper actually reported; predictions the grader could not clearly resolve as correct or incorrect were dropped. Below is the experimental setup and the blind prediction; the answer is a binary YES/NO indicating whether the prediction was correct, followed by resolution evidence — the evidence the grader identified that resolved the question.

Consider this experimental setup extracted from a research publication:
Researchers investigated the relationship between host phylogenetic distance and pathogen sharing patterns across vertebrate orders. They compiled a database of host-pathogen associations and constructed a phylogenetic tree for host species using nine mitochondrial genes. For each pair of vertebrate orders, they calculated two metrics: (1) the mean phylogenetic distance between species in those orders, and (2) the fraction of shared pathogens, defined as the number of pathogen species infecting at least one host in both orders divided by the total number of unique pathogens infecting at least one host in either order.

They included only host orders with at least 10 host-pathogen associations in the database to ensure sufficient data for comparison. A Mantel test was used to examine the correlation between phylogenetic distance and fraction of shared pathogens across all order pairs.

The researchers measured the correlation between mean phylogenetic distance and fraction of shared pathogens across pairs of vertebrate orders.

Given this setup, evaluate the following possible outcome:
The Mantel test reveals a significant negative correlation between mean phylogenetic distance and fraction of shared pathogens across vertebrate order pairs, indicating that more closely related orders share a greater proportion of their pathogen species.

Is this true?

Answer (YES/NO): YES